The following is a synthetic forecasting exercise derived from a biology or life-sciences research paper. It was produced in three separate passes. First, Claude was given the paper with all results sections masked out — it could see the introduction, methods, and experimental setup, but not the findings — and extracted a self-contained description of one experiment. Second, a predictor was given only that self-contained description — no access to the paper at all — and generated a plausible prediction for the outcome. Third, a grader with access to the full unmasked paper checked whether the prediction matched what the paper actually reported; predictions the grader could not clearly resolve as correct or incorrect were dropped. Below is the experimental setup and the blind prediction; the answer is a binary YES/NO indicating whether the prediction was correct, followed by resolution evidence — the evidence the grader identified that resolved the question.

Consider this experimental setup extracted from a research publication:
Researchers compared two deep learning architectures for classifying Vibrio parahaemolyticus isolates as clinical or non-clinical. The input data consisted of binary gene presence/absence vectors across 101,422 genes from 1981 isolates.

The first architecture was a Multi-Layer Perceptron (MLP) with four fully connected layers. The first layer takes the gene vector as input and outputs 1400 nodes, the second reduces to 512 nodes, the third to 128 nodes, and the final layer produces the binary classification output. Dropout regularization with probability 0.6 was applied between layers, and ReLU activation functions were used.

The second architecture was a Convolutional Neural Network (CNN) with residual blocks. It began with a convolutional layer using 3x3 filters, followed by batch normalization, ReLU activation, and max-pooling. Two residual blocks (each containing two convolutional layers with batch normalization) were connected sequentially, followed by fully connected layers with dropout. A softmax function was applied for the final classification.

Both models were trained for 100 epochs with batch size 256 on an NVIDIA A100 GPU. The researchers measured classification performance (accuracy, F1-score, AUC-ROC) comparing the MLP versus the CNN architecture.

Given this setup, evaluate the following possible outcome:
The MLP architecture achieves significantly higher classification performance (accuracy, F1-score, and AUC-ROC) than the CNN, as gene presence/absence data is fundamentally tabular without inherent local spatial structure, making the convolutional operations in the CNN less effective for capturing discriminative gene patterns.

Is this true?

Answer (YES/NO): NO